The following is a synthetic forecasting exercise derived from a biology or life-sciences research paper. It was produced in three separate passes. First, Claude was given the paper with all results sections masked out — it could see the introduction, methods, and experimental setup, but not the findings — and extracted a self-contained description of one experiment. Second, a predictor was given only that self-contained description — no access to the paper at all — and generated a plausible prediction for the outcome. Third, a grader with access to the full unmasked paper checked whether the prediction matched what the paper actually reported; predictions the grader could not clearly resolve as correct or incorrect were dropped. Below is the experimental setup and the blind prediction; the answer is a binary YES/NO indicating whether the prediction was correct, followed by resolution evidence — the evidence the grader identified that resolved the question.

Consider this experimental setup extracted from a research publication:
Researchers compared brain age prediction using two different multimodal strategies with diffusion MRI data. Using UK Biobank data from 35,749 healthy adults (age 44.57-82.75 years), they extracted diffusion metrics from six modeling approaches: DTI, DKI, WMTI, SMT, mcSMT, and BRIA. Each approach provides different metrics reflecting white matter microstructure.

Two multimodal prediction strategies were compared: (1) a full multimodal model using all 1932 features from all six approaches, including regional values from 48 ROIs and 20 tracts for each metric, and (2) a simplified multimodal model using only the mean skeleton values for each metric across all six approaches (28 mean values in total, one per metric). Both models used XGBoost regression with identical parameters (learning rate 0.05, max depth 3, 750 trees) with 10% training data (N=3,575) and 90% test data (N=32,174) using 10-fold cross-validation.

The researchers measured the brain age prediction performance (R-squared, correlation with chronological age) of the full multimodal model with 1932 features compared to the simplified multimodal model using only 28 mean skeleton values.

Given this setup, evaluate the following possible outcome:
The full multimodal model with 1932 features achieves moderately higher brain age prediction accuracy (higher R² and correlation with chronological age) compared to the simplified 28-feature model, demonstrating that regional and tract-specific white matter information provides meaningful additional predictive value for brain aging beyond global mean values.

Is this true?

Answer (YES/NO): NO